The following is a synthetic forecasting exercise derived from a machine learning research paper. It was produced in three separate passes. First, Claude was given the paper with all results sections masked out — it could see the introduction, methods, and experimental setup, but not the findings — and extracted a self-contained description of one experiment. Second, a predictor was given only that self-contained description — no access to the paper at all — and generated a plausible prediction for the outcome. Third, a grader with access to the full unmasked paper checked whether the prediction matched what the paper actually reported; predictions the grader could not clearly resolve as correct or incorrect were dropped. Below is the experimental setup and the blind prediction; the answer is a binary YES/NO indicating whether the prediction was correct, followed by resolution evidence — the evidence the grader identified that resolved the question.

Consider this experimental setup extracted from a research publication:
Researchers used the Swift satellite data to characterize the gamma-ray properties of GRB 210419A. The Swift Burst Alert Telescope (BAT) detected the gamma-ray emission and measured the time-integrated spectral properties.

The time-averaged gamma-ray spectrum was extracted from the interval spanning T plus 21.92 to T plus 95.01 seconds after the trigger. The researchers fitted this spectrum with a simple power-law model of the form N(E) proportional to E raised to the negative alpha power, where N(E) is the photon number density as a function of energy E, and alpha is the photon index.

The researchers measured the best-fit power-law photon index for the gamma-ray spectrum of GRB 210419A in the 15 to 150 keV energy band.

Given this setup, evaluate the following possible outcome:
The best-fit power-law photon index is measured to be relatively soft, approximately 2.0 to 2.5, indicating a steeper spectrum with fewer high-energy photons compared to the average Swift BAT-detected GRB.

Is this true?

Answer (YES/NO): NO